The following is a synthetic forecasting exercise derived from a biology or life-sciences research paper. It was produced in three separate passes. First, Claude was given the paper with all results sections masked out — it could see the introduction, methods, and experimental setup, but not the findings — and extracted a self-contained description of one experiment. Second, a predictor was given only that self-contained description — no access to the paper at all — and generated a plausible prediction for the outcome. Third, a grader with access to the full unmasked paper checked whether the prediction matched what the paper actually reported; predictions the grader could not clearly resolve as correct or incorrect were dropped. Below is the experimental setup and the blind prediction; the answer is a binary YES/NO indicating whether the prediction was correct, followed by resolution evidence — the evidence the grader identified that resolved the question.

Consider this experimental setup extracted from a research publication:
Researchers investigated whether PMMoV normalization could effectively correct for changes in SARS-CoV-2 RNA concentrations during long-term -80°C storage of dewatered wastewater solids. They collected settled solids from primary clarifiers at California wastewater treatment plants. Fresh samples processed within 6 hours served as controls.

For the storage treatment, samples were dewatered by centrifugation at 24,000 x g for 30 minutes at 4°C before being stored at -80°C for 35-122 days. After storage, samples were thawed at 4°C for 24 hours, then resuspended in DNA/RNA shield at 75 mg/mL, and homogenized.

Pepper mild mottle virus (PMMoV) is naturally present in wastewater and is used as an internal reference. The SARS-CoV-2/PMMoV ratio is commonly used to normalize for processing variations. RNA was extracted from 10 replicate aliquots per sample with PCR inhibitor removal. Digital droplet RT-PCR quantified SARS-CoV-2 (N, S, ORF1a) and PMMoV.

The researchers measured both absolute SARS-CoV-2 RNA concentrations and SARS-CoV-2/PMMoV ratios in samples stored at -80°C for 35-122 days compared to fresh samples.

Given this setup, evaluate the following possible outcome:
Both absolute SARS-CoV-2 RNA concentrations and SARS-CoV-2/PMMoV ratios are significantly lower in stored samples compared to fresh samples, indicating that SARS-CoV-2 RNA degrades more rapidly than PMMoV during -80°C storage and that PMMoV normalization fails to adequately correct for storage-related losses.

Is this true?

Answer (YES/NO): NO